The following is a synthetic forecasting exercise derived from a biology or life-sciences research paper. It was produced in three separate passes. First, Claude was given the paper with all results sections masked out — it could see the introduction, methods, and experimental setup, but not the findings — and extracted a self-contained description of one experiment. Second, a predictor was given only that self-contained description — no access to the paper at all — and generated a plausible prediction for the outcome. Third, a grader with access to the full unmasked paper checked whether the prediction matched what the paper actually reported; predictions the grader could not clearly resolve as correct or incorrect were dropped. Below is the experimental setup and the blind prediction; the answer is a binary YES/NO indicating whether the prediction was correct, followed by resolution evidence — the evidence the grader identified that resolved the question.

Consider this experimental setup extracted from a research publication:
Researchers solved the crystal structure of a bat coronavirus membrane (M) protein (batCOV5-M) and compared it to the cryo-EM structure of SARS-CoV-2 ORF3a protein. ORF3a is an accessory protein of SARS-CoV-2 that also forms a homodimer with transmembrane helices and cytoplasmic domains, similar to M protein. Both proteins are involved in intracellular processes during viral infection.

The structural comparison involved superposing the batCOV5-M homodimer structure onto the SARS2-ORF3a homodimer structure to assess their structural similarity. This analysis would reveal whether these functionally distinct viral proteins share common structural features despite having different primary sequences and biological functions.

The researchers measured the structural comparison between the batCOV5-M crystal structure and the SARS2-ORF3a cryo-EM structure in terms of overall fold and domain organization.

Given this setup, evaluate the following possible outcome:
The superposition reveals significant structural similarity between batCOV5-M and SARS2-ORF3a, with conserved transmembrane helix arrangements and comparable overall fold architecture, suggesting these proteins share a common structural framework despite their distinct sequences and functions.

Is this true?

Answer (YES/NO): YES